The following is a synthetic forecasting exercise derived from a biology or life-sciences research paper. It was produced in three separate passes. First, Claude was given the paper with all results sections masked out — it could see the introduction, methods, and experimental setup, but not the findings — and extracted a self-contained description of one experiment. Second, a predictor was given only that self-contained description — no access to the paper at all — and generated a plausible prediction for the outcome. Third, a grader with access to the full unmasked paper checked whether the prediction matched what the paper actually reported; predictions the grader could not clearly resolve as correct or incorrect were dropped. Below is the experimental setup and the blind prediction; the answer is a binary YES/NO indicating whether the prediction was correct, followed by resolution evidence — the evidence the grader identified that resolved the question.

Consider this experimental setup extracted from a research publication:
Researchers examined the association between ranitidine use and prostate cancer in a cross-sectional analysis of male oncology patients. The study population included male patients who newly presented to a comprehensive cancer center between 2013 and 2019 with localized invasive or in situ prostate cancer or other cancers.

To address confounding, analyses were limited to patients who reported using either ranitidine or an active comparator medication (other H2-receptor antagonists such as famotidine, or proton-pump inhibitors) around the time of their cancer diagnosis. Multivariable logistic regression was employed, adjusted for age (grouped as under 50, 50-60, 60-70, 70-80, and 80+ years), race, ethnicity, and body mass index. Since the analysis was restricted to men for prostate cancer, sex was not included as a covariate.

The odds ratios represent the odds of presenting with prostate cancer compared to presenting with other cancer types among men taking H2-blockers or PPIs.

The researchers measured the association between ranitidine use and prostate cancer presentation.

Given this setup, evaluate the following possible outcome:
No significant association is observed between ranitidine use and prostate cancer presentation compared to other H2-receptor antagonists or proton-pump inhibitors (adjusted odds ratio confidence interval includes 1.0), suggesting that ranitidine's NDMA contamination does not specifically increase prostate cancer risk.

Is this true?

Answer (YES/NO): NO